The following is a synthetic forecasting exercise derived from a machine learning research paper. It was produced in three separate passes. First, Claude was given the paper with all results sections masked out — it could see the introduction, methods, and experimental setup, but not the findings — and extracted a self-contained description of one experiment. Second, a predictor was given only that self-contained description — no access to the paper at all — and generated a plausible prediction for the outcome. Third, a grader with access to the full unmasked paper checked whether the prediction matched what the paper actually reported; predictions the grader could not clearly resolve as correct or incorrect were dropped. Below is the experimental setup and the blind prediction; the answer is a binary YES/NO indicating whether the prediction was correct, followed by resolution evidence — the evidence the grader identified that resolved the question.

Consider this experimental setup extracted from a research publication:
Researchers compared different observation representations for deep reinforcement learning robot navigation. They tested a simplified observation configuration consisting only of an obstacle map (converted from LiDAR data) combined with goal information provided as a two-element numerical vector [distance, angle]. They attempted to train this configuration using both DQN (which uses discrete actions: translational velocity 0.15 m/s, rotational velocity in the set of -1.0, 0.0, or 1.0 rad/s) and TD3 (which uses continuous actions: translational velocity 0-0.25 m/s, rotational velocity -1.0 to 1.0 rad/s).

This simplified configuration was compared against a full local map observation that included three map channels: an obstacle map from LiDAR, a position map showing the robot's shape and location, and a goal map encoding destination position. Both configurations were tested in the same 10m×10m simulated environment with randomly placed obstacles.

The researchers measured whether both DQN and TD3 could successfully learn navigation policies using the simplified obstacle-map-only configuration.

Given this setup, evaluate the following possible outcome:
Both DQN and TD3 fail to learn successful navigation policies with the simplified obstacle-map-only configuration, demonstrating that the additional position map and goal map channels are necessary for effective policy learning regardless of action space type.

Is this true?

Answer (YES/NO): NO